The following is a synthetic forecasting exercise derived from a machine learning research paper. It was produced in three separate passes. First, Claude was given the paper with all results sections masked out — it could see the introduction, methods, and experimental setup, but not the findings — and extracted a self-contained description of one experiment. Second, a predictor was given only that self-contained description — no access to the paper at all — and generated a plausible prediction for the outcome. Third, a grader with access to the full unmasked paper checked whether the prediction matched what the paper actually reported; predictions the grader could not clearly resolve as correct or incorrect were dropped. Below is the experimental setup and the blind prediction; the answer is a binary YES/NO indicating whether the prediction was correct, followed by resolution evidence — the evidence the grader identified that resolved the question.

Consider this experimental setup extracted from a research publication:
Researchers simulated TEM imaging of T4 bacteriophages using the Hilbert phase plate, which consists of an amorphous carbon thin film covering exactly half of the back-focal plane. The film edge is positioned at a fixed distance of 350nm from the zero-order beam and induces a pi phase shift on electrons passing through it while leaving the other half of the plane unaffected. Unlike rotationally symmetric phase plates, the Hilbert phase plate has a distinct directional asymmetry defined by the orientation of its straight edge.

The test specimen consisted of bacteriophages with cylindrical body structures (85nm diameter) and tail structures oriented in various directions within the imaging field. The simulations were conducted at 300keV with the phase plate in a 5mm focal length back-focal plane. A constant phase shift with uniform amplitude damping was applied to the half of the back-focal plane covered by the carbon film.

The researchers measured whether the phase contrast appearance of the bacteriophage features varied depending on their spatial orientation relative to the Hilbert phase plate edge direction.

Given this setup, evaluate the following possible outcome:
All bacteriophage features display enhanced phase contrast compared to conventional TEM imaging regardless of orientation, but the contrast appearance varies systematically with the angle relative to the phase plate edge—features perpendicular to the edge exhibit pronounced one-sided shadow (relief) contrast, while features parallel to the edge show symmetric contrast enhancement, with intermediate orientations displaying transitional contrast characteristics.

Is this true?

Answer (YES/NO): NO